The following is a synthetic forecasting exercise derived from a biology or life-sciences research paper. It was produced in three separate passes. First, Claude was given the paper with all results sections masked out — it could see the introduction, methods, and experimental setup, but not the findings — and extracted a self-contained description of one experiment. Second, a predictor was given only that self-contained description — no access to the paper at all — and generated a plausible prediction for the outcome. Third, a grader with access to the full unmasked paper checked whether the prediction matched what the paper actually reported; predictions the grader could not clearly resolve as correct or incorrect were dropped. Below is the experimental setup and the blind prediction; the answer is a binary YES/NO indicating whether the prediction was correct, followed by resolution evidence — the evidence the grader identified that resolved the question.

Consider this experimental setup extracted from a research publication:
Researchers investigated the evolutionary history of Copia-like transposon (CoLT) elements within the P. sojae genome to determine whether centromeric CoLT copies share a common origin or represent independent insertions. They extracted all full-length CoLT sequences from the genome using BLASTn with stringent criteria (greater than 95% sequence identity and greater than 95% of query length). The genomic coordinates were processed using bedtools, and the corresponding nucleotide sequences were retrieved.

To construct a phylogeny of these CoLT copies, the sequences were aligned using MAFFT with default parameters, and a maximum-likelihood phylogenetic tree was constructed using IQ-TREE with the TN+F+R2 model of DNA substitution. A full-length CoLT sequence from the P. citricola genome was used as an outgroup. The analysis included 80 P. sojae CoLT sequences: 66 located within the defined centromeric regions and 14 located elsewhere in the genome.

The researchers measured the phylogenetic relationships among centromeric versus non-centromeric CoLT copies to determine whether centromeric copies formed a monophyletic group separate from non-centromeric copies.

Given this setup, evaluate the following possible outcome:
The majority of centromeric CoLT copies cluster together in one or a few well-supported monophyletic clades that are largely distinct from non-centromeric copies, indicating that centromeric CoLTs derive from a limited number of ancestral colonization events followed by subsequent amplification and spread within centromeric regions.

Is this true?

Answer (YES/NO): NO